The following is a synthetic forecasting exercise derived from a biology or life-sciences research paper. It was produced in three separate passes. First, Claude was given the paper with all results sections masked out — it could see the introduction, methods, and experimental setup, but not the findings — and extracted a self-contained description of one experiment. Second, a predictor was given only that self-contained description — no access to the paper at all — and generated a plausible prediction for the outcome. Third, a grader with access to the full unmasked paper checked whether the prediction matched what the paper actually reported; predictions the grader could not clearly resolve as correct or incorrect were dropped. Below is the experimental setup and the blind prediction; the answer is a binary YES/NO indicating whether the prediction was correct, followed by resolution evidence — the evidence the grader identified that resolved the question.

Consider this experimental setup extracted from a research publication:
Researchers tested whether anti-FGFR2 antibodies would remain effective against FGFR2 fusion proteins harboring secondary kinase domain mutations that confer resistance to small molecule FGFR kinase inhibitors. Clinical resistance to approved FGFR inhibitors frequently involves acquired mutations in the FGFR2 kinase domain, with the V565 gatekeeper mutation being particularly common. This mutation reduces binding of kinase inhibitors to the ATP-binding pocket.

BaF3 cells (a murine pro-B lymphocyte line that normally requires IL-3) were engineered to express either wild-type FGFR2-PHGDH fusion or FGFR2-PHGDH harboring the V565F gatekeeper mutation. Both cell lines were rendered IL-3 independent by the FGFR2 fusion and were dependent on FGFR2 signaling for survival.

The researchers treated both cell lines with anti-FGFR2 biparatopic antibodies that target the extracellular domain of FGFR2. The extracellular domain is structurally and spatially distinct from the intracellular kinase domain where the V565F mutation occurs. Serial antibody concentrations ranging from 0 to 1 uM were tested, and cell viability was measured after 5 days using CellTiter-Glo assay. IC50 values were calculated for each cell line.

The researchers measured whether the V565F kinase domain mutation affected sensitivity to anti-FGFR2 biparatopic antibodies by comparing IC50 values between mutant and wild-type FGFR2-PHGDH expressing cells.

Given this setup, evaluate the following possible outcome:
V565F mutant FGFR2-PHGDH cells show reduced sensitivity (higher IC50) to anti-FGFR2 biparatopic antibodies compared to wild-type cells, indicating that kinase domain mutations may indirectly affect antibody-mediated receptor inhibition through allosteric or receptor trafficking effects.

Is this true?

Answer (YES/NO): NO